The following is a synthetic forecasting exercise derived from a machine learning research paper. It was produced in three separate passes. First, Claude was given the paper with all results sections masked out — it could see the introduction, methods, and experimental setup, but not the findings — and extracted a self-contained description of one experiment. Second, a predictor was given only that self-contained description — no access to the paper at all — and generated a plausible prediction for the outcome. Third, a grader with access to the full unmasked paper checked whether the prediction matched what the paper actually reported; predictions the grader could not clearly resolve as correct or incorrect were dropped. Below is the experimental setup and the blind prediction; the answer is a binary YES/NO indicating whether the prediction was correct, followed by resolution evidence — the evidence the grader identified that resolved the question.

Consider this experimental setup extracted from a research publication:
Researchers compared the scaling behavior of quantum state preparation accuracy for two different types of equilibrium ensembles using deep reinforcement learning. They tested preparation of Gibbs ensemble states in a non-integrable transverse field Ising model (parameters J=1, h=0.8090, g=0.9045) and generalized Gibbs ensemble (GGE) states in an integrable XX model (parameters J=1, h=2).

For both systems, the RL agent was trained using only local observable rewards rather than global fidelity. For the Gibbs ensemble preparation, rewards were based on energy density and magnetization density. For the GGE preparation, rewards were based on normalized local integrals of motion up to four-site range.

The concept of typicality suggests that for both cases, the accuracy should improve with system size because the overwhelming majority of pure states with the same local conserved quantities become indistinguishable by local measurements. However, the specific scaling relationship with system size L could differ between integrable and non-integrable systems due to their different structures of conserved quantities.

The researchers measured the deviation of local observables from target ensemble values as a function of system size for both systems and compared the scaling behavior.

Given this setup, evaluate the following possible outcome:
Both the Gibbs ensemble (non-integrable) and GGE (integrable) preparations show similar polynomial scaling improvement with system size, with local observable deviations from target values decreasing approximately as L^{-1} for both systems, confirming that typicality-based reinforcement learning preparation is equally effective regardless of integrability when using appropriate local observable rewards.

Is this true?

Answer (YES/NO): NO